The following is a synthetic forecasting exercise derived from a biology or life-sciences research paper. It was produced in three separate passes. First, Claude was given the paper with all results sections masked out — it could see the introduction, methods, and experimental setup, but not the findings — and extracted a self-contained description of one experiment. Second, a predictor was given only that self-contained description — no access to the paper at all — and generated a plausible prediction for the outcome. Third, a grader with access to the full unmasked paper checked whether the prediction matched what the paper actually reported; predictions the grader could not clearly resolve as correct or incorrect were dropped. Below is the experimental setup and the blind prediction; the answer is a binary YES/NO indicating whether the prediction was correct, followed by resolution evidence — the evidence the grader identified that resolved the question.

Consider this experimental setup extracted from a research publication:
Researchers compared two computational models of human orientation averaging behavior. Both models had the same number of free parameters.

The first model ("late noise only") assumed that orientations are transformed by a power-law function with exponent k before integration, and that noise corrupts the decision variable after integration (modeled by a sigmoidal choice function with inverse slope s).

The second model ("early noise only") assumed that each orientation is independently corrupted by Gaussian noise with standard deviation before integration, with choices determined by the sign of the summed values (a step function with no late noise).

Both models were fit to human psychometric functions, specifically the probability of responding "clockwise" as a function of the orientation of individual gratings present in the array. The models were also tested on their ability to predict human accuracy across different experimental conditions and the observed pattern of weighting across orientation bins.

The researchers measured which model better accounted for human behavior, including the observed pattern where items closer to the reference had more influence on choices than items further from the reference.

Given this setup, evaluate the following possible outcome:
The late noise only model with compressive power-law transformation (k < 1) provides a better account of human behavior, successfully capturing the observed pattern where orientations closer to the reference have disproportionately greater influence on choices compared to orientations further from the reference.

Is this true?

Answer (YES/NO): YES